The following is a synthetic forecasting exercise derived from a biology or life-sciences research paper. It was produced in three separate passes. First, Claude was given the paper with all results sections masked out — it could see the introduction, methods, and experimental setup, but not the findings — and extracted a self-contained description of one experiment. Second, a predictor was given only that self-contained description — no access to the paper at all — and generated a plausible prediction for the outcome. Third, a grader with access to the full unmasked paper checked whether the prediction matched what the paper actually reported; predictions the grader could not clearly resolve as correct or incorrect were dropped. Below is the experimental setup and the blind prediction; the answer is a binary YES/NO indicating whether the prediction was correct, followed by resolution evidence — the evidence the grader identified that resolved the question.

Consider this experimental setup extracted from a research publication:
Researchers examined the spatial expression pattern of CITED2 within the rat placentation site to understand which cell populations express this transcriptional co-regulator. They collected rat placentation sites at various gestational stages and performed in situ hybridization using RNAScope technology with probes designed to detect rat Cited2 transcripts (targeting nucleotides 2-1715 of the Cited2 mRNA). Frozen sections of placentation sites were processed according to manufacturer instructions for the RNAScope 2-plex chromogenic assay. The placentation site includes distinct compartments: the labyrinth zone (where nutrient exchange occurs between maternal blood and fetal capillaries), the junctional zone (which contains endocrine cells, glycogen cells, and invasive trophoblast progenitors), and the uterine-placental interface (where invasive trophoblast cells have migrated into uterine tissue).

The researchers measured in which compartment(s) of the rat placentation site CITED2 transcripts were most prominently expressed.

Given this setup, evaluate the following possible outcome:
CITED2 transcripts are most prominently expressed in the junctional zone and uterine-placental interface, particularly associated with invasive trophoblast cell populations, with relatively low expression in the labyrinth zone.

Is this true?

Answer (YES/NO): YES